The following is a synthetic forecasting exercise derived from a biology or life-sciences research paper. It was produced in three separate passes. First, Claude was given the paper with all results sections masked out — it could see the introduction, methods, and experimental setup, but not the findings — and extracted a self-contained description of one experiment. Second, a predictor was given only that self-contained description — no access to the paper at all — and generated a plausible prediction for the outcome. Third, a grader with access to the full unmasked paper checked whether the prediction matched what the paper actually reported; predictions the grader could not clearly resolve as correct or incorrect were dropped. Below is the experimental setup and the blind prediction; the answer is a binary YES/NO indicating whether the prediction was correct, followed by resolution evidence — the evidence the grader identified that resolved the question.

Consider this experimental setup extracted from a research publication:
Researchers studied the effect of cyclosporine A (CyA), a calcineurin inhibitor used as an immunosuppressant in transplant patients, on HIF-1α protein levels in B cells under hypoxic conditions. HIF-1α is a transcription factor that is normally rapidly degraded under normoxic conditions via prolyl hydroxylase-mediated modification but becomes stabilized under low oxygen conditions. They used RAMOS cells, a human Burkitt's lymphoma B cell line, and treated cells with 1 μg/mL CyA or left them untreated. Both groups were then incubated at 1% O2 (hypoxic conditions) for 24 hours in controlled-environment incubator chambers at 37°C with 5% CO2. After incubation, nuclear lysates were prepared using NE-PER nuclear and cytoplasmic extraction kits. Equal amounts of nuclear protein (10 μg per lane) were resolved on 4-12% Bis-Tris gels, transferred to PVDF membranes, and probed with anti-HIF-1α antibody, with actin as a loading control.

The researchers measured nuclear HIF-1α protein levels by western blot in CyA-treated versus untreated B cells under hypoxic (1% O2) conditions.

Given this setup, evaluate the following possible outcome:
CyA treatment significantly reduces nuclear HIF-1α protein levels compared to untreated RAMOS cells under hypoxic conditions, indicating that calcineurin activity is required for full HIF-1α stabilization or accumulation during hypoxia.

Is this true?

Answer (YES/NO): YES